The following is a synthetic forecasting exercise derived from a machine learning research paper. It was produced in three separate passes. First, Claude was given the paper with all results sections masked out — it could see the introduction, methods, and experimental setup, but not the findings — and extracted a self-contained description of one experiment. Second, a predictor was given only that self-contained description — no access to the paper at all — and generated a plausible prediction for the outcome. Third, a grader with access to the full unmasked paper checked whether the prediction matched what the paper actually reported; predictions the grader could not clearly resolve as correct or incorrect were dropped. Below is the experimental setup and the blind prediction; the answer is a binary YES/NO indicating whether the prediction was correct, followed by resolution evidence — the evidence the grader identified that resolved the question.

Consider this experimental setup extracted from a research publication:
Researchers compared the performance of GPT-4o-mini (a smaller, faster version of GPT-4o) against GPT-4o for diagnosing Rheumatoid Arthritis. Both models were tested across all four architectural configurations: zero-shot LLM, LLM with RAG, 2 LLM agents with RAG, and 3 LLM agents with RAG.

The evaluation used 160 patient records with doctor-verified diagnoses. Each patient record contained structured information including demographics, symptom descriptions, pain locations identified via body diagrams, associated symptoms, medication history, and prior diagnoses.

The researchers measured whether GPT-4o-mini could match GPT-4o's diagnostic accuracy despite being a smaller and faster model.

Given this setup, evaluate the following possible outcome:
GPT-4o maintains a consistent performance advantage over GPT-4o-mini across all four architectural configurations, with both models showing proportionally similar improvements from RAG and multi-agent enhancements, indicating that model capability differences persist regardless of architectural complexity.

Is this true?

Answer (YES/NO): NO